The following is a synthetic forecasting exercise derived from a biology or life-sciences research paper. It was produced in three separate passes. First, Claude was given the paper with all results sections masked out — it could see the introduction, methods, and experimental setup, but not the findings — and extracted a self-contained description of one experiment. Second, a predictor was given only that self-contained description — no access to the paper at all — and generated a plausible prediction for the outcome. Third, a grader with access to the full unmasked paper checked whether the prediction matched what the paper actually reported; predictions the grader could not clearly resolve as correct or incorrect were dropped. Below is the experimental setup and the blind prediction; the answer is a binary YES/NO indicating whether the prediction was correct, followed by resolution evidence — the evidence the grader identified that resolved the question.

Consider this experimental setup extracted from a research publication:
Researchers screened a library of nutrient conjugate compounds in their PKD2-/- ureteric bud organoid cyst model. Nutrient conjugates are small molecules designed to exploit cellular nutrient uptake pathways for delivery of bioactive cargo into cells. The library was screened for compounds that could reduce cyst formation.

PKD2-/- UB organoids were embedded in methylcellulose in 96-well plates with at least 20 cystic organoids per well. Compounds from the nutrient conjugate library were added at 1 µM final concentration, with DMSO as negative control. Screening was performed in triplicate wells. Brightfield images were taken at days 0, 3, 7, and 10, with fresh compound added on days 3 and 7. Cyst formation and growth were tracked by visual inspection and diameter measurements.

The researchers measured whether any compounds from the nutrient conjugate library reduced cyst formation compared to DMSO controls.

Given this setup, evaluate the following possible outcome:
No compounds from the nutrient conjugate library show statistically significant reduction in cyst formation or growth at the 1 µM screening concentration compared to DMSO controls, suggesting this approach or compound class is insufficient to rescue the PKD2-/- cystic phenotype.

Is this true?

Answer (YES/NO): NO